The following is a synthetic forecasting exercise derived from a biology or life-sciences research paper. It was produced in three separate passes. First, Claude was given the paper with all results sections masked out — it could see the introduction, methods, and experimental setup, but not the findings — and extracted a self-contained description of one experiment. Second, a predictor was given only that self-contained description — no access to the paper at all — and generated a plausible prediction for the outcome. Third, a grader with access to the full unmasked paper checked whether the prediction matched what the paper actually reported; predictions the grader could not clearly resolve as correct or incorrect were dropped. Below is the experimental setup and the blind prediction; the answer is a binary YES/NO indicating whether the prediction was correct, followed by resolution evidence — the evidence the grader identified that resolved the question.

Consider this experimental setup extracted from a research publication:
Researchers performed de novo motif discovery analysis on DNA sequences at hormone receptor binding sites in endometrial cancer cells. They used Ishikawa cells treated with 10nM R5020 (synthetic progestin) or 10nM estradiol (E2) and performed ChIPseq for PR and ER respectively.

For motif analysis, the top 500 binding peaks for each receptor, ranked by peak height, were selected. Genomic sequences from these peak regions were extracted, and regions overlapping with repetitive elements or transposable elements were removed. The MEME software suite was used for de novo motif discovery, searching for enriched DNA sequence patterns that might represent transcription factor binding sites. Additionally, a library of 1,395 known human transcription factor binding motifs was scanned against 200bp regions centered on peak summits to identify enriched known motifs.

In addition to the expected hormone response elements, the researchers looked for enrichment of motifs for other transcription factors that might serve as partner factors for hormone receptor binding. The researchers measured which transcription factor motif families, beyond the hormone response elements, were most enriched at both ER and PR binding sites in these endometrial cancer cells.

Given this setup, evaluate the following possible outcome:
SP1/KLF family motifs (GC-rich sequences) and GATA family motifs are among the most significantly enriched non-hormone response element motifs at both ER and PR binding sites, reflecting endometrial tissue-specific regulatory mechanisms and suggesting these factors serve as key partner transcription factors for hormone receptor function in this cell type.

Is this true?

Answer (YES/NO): NO